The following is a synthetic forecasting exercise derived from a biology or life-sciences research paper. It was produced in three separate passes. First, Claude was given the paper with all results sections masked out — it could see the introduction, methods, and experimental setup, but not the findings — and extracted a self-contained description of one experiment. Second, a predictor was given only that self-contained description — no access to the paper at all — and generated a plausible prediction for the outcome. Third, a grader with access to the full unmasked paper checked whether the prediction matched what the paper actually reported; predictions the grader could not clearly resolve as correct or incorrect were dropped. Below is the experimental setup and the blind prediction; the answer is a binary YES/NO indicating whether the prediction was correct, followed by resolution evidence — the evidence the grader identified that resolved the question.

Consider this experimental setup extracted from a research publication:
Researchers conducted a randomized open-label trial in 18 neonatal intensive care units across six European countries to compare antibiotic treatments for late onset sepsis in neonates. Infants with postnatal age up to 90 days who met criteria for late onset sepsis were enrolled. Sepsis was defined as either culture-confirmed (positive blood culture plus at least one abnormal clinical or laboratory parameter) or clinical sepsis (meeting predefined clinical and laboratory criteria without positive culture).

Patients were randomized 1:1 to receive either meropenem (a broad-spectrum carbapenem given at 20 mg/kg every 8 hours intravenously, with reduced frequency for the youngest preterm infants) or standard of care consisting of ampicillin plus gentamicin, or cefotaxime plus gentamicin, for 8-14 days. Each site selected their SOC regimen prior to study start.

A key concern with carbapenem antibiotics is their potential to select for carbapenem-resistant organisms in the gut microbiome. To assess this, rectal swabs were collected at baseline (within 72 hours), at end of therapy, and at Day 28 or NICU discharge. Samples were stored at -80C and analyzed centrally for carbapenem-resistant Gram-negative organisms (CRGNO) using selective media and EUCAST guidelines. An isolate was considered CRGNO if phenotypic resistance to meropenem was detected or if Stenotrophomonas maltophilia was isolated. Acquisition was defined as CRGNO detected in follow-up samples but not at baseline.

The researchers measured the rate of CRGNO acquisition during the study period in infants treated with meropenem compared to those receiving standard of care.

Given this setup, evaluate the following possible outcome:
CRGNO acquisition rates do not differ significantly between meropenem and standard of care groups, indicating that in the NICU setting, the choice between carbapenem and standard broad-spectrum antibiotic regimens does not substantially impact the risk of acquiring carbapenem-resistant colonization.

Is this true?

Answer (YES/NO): YES